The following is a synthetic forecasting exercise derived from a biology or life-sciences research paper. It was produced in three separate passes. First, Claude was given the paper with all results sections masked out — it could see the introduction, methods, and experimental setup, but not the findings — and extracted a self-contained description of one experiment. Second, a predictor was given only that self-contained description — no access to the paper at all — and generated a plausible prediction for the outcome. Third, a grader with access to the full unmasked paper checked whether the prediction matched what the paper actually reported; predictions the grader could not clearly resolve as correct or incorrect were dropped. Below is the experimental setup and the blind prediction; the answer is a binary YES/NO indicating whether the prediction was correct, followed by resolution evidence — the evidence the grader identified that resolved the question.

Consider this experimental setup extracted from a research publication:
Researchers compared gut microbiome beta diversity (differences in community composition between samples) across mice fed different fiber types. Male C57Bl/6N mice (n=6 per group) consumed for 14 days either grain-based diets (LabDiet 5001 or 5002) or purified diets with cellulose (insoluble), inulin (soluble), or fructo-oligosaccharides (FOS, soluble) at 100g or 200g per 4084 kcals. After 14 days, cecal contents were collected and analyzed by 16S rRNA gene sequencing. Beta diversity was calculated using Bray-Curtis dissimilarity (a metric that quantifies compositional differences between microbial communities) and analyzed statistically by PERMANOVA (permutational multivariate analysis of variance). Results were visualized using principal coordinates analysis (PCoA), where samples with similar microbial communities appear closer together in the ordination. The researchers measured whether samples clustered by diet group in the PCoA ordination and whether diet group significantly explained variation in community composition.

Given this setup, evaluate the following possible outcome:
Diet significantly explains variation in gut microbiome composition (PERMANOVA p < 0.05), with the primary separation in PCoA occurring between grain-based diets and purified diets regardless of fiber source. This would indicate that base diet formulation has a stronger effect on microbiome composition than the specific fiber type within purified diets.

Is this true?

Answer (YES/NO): NO